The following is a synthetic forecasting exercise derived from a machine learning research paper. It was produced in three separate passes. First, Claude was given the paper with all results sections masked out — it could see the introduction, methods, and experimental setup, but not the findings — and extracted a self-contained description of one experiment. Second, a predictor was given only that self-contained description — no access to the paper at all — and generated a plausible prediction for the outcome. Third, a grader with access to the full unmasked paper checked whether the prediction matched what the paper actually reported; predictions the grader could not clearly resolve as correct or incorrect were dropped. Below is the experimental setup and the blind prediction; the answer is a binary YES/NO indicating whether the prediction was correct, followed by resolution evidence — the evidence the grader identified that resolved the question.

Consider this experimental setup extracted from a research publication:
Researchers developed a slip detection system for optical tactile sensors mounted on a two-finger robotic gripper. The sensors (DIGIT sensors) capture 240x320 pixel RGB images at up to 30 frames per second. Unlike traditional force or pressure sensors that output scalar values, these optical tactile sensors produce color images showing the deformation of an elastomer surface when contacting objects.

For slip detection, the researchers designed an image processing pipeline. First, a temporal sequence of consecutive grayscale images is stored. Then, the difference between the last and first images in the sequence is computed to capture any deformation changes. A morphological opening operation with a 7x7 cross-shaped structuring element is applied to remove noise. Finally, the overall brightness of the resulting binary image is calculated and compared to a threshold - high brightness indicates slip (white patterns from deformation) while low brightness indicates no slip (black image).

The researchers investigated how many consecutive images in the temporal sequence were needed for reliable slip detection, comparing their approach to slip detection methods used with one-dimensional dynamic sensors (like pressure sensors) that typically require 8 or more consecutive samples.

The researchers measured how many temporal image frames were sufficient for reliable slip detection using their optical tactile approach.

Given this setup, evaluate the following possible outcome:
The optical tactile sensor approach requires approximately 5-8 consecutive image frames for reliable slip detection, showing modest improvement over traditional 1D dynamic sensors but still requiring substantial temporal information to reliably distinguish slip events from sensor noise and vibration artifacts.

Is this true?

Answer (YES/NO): NO